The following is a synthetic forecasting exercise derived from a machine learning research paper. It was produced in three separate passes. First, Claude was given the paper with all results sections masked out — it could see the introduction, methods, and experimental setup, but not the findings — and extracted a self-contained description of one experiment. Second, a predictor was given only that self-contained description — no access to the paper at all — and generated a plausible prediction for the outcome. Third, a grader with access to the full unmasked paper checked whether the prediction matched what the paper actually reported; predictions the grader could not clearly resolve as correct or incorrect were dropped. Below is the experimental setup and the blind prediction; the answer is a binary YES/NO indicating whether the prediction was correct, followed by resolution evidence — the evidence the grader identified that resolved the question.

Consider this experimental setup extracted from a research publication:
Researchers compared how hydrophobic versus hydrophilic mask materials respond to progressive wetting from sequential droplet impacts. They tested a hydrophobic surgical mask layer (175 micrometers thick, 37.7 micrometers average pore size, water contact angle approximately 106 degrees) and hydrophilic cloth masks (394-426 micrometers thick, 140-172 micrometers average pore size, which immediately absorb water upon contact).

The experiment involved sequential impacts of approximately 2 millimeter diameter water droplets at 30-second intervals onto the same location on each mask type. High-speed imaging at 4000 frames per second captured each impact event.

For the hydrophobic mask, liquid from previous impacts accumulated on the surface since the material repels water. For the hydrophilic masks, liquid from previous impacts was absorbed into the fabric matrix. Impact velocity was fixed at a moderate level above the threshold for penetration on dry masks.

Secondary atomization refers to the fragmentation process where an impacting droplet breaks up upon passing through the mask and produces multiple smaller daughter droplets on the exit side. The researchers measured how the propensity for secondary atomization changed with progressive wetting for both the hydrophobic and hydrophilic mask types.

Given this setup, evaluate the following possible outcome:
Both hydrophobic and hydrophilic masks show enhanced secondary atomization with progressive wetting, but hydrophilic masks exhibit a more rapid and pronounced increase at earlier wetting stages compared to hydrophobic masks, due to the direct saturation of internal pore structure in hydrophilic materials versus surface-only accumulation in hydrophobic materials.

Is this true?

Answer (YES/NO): NO